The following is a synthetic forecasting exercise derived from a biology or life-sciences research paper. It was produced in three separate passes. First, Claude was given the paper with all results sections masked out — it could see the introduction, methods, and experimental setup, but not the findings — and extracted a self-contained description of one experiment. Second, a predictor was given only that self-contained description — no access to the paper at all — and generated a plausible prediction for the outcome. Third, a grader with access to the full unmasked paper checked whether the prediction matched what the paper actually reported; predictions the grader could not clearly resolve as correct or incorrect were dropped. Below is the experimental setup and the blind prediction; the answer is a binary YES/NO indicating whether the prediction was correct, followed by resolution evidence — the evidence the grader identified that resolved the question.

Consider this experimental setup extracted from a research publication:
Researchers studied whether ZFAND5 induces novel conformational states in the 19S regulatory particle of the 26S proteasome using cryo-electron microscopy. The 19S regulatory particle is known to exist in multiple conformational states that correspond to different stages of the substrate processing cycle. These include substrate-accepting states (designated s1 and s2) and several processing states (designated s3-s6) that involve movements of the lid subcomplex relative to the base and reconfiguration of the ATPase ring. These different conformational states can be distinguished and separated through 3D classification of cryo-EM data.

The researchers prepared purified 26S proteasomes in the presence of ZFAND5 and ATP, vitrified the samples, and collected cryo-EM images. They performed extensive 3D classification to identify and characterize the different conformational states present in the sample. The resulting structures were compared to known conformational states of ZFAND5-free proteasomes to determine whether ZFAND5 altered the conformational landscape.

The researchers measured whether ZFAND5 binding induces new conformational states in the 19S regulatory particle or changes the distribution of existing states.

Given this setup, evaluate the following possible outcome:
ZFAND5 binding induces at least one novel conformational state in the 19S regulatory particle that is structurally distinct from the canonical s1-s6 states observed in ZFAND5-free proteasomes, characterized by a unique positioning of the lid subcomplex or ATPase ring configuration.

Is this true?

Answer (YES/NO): YES